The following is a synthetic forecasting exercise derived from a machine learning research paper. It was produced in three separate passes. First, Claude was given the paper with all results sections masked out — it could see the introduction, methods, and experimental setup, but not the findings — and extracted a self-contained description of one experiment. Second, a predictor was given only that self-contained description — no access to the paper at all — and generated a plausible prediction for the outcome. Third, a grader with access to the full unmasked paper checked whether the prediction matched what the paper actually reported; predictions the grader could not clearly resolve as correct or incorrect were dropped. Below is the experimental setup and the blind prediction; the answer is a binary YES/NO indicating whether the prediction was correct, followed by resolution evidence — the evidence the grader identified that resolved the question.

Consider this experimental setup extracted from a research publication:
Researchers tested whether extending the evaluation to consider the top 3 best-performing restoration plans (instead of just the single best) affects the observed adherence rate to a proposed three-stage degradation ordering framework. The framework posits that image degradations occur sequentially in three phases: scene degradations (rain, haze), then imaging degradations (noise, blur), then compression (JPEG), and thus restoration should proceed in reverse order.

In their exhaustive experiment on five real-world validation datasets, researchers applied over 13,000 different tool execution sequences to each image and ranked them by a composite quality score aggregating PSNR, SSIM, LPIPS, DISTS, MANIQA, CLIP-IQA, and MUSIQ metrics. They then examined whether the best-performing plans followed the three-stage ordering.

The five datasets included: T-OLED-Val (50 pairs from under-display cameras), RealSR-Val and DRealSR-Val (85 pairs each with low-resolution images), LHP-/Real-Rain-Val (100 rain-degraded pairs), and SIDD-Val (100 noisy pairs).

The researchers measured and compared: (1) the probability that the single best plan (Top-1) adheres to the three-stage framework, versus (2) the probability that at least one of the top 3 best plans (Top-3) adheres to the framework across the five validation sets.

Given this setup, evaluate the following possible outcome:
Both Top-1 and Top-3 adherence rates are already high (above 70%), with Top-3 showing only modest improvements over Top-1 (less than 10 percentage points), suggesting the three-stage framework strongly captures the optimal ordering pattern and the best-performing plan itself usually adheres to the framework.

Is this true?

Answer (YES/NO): NO